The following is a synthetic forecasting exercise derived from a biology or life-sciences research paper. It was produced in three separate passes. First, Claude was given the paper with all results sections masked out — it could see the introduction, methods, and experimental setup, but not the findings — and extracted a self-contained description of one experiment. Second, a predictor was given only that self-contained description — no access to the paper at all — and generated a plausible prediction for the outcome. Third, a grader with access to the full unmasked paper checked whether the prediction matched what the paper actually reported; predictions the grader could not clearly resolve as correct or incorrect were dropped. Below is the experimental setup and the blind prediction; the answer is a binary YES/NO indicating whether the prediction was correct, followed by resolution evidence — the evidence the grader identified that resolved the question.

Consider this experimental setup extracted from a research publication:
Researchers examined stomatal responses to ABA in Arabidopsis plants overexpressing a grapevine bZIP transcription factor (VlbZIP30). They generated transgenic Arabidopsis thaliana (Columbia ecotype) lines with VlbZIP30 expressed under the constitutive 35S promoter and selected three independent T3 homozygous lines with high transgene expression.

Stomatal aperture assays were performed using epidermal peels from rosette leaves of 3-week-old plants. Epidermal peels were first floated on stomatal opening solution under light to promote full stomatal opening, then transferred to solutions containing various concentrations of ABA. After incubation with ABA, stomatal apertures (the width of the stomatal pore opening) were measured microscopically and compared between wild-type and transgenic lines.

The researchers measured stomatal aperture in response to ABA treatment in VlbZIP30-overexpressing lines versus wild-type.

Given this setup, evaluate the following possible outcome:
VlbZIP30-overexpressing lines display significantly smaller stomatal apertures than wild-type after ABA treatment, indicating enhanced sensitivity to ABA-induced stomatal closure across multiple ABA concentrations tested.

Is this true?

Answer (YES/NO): NO